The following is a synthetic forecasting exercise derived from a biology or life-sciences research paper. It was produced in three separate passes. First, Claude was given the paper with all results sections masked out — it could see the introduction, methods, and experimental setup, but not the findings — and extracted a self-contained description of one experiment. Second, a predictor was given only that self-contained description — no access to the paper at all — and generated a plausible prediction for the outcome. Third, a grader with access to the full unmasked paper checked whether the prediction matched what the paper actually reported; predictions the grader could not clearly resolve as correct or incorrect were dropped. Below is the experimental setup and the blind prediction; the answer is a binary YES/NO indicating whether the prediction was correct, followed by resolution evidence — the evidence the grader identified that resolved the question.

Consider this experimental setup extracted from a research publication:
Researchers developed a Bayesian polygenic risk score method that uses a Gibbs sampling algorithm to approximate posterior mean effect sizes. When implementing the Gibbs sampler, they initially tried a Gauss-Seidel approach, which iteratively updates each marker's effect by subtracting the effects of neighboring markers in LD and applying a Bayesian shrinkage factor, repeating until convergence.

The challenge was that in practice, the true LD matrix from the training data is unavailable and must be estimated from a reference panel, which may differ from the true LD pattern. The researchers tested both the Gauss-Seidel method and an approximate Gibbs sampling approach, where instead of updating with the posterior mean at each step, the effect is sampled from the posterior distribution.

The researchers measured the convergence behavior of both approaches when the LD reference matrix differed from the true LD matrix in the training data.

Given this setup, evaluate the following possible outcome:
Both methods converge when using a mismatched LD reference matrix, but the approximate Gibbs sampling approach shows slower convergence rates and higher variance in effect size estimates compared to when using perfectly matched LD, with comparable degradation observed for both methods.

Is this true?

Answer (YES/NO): NO